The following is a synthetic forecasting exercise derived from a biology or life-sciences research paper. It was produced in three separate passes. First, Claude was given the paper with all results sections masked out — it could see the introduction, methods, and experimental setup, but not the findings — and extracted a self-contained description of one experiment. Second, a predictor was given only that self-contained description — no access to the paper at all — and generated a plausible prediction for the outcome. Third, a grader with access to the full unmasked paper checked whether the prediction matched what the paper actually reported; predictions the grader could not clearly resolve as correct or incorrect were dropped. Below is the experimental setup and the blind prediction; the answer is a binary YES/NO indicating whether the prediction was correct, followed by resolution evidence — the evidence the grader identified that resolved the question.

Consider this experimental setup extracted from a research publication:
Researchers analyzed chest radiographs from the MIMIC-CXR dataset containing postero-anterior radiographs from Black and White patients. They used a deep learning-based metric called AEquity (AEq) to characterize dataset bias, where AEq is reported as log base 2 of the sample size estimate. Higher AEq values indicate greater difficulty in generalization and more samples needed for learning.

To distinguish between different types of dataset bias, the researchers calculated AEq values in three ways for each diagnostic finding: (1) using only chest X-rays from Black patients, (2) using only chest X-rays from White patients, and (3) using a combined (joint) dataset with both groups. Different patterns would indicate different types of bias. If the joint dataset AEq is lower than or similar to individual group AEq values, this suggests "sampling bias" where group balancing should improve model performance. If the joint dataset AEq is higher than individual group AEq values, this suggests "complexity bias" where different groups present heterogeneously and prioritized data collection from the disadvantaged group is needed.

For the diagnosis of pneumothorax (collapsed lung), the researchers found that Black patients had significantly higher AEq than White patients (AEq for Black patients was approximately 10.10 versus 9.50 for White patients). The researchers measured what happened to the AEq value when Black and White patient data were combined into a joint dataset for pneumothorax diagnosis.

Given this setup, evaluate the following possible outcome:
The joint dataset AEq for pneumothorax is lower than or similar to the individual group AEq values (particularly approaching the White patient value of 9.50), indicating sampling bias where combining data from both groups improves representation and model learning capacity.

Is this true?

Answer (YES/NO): YES